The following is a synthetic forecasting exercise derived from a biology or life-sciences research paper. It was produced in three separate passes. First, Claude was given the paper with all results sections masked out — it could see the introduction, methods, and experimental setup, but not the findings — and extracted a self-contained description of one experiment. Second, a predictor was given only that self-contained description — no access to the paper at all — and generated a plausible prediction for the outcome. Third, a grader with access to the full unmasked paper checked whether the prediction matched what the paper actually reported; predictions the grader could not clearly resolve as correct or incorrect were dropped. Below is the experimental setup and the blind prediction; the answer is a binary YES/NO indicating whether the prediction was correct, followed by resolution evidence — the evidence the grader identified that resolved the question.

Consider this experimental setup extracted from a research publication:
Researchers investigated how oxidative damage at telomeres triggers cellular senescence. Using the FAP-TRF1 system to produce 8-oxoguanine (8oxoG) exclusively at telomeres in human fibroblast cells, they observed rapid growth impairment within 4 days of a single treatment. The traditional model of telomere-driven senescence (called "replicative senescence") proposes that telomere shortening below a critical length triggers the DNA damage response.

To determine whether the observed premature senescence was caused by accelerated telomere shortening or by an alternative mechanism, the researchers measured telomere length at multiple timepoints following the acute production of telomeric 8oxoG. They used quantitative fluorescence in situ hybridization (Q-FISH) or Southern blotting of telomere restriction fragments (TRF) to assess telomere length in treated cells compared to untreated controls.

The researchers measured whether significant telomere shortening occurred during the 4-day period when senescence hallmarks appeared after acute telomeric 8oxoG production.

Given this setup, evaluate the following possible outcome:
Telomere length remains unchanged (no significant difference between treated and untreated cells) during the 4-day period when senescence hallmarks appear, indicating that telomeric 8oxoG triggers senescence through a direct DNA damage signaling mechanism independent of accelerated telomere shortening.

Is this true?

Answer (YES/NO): YES